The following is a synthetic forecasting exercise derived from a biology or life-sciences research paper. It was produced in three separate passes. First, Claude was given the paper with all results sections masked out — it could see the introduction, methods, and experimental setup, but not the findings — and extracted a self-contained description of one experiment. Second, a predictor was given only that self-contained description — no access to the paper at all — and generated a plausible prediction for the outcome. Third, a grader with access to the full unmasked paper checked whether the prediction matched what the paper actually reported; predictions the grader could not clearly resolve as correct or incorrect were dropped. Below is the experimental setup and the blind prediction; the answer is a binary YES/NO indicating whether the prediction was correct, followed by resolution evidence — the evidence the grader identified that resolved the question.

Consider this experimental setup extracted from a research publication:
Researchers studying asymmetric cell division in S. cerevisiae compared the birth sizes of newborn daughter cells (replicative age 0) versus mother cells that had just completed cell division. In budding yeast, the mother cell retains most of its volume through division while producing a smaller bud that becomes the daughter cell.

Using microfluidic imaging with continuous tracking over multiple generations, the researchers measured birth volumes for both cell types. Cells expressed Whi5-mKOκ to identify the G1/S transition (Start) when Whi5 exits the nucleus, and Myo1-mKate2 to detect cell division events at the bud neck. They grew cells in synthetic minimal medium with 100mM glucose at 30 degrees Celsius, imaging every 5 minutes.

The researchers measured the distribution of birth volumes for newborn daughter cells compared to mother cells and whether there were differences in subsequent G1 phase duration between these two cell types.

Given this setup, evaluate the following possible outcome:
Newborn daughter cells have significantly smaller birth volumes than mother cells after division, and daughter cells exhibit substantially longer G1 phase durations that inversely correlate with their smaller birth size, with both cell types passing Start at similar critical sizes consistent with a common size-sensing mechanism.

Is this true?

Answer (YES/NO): NO